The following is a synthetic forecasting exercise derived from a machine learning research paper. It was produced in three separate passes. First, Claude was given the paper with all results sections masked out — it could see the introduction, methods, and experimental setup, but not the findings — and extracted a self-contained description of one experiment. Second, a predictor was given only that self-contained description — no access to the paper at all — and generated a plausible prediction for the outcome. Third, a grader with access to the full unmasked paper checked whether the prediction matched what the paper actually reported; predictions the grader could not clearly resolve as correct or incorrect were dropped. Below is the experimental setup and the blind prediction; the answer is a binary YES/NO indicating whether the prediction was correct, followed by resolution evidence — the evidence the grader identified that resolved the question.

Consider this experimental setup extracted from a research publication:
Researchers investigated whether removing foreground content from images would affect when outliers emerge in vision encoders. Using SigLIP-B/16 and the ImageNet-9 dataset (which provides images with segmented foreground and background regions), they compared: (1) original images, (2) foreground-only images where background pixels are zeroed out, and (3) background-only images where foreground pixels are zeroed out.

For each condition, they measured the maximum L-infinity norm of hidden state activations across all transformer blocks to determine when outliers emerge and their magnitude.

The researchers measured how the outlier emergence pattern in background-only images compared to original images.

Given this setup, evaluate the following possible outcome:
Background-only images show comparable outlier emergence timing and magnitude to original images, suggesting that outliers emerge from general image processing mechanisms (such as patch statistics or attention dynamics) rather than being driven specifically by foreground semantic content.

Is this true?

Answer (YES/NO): YES